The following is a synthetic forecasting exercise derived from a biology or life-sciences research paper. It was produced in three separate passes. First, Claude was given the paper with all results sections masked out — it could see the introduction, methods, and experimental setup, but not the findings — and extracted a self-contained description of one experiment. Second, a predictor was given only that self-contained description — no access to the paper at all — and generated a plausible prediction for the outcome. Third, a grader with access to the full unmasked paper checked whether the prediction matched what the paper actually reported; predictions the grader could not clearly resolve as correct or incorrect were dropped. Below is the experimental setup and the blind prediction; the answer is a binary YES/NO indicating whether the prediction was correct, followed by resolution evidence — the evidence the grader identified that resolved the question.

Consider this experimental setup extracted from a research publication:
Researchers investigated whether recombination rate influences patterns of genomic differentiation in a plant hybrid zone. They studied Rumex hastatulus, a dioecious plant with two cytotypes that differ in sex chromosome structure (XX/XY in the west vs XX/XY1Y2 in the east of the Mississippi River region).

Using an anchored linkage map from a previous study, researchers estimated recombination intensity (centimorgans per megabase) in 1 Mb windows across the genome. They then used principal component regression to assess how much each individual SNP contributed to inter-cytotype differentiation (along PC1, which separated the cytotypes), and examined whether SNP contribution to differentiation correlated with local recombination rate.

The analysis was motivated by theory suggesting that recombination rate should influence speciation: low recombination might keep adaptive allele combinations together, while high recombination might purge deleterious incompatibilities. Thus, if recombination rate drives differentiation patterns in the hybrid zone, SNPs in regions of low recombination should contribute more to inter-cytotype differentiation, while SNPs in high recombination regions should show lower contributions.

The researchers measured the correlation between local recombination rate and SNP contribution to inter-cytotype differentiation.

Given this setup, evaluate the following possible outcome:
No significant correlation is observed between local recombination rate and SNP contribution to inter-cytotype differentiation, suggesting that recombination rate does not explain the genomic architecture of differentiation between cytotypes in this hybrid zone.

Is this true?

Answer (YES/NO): YES